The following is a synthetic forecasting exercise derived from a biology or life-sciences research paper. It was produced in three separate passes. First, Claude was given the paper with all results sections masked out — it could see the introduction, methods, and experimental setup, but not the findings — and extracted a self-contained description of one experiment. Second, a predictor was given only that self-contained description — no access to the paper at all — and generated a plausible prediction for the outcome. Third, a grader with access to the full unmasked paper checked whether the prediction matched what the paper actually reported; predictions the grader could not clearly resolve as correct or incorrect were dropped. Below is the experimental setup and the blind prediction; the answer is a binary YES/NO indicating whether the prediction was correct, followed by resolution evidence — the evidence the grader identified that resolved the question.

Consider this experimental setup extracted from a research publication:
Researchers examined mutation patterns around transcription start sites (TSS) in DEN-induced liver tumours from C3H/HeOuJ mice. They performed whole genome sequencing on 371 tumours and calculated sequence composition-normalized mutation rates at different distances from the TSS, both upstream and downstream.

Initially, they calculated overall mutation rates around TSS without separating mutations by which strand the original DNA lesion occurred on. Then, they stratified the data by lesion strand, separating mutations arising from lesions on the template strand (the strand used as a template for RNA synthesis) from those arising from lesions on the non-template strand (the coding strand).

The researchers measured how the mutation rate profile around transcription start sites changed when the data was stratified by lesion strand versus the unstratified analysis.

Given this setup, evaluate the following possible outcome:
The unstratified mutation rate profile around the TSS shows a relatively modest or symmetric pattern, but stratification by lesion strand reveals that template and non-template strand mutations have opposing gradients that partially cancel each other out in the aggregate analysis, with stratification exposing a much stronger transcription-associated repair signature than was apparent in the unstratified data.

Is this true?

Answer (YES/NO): NO